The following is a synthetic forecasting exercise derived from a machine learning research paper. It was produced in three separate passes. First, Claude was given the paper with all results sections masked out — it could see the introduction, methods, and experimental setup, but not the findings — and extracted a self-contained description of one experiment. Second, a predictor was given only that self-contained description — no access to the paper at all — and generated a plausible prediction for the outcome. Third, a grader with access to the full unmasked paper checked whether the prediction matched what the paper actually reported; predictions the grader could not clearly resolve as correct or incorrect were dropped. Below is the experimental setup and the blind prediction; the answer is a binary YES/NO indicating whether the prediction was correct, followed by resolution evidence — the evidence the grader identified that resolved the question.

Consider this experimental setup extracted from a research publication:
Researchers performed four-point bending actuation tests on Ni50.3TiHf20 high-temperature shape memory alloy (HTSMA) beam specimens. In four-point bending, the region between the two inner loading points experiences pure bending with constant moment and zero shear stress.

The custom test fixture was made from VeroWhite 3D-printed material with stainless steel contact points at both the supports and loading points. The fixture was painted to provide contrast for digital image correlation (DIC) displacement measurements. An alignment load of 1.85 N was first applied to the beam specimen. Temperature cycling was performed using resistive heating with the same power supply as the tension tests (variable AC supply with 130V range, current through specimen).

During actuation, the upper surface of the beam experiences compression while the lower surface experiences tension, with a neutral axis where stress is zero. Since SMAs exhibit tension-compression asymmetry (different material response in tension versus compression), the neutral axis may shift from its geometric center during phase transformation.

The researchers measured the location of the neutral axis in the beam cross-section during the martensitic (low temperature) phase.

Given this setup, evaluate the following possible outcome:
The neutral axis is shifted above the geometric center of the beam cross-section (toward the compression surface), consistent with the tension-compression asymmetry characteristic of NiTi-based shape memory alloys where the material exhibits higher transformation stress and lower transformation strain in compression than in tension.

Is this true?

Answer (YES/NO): YES